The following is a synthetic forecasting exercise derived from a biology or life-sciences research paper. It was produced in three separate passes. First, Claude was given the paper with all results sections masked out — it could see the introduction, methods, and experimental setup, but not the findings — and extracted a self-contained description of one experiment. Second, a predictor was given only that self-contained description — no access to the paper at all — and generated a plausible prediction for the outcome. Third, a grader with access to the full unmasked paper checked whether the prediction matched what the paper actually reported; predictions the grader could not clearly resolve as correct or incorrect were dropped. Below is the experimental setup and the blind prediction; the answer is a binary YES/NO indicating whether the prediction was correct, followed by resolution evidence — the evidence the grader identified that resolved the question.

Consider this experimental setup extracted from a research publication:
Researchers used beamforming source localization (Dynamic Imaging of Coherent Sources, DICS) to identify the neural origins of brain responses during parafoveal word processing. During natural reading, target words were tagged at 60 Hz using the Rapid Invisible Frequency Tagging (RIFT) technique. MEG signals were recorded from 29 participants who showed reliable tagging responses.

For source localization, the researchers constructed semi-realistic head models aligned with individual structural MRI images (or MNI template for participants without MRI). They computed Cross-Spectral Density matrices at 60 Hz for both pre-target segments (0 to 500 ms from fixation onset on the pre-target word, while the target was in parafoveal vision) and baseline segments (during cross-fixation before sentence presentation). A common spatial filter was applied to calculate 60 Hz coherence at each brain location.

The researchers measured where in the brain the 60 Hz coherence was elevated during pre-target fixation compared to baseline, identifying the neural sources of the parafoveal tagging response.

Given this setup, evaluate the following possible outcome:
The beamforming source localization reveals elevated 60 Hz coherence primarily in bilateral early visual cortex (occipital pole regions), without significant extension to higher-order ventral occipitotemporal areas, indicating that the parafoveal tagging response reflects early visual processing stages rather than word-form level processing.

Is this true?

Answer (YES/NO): NO